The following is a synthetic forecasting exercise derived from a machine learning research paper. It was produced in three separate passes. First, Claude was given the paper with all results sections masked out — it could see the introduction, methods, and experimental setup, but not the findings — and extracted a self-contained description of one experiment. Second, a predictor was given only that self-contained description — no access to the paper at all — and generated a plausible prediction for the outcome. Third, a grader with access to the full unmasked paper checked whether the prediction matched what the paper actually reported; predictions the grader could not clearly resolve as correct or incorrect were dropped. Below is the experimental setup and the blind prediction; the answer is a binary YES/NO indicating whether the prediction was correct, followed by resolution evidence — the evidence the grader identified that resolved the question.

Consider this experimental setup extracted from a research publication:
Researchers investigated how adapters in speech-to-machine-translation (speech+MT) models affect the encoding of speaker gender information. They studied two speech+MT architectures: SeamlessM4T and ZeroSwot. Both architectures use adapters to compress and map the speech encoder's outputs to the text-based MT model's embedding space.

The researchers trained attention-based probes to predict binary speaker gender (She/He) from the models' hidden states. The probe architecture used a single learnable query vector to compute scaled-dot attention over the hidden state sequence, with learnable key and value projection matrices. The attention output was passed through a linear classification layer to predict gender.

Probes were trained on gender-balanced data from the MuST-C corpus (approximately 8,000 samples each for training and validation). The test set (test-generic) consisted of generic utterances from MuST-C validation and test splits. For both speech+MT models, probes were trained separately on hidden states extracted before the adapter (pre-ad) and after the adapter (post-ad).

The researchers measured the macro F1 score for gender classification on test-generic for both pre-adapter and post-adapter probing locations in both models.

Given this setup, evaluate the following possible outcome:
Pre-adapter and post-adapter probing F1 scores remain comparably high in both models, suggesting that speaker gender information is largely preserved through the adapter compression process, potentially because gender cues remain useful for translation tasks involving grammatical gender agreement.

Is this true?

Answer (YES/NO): NO